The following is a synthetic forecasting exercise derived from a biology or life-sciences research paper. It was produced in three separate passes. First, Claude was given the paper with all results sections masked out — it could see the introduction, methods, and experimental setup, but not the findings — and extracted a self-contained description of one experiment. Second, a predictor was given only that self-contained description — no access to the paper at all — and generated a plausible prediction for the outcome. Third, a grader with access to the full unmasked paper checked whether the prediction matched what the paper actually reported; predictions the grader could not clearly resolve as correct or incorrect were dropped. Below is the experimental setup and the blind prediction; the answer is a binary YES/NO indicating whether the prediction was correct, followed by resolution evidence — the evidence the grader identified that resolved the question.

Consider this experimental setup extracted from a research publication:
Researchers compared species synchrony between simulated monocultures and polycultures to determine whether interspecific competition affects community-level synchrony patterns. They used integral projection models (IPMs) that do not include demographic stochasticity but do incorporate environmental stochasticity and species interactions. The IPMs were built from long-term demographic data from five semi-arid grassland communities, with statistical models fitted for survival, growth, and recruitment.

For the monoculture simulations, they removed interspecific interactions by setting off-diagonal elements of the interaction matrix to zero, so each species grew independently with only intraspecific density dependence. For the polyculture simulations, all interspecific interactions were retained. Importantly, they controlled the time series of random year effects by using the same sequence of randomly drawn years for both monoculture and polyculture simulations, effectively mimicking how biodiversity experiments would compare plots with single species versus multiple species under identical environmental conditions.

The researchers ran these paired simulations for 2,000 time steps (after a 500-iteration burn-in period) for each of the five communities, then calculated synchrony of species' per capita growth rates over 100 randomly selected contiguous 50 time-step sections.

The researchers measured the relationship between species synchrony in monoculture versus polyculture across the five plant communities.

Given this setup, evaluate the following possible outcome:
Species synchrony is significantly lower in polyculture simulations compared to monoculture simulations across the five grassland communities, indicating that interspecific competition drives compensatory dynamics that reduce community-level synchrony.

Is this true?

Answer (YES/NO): NO